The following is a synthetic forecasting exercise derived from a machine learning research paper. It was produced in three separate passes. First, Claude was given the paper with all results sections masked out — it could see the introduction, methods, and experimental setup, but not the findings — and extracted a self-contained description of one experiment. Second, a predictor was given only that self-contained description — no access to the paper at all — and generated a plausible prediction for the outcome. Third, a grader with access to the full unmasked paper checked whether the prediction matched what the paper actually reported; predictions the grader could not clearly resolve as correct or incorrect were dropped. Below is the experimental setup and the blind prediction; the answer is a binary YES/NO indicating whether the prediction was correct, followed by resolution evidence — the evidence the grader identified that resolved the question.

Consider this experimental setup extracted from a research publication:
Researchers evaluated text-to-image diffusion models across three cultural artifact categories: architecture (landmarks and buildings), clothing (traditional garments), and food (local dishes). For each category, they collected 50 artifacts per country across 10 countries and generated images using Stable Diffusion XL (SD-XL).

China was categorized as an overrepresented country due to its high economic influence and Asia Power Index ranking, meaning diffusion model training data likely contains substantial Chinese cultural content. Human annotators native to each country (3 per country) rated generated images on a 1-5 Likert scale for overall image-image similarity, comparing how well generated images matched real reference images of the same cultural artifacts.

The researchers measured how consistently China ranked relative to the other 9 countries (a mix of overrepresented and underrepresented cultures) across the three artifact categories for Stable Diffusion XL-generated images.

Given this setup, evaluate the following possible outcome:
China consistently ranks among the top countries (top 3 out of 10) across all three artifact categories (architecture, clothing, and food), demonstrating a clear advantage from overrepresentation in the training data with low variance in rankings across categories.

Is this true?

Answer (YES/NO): NO